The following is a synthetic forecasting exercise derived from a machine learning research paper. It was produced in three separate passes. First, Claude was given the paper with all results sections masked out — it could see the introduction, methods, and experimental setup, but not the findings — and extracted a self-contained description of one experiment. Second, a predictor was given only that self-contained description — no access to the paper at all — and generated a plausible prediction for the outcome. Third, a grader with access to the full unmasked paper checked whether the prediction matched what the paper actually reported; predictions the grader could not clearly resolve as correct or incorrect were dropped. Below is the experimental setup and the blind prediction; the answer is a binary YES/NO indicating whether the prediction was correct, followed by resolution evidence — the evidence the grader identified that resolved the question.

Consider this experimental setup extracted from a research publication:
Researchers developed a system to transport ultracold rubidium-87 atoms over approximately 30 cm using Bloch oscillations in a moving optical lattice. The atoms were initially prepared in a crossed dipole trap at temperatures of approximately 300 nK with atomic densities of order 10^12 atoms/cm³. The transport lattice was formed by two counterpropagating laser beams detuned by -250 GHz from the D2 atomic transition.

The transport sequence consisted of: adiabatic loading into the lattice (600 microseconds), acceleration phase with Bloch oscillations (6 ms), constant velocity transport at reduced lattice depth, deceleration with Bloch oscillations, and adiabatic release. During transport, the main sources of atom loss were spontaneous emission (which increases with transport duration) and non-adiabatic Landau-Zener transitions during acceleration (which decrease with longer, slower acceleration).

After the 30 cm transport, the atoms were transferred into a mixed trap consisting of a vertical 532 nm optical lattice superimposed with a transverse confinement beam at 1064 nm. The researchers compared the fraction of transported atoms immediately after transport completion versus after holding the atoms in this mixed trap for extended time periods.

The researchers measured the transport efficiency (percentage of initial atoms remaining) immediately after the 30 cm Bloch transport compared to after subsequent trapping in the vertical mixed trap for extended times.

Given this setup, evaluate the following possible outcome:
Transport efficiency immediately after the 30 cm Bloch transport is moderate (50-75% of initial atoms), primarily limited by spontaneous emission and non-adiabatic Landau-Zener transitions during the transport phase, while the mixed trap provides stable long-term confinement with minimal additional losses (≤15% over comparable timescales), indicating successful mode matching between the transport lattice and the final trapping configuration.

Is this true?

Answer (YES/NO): NO